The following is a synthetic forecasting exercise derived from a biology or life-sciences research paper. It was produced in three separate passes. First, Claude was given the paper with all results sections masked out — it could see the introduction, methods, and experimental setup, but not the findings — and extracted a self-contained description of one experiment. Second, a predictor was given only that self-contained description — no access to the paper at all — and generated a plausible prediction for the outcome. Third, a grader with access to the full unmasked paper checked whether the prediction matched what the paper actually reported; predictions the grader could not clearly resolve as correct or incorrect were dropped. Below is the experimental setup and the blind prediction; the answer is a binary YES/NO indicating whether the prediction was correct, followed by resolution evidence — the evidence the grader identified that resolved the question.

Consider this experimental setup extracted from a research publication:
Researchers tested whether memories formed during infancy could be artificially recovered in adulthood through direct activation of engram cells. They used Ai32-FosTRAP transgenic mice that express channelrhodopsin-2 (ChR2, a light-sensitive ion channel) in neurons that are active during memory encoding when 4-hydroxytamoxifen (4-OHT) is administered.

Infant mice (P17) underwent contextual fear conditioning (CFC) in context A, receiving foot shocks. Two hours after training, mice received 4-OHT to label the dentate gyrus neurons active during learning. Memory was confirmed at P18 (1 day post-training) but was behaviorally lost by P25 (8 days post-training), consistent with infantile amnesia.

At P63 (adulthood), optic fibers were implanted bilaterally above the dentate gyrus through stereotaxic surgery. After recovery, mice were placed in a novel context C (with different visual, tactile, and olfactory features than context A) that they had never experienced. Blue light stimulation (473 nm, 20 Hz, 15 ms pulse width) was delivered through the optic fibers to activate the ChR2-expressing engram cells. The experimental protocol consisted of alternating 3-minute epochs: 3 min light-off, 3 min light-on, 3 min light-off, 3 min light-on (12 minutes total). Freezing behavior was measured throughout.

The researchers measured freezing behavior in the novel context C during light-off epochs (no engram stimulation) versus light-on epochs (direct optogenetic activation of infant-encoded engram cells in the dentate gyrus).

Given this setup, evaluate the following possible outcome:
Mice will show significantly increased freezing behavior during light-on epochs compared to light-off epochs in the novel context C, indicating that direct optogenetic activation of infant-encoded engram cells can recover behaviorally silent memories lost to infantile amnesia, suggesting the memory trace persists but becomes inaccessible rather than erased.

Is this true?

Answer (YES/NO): YES